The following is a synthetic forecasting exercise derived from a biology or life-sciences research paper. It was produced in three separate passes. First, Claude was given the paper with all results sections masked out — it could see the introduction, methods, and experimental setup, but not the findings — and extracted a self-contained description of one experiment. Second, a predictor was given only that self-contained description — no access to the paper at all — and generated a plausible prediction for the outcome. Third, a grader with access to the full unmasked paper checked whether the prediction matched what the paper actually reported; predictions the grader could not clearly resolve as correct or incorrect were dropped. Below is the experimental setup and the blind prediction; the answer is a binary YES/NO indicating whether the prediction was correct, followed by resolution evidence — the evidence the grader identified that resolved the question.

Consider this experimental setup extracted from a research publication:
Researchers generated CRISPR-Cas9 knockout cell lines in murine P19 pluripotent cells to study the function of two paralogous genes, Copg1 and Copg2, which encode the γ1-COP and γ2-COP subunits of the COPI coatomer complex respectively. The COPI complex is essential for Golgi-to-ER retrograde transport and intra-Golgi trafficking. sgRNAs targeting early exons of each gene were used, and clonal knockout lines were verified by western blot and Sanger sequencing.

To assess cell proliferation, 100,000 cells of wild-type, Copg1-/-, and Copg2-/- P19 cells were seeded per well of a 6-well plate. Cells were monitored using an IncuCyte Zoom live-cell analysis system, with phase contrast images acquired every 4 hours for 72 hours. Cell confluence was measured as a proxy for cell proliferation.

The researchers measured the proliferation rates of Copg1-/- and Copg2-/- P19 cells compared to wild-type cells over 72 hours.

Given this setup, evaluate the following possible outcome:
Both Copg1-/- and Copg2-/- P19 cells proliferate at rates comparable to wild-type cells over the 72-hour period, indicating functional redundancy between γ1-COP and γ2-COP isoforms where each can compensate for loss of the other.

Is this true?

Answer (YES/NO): NO